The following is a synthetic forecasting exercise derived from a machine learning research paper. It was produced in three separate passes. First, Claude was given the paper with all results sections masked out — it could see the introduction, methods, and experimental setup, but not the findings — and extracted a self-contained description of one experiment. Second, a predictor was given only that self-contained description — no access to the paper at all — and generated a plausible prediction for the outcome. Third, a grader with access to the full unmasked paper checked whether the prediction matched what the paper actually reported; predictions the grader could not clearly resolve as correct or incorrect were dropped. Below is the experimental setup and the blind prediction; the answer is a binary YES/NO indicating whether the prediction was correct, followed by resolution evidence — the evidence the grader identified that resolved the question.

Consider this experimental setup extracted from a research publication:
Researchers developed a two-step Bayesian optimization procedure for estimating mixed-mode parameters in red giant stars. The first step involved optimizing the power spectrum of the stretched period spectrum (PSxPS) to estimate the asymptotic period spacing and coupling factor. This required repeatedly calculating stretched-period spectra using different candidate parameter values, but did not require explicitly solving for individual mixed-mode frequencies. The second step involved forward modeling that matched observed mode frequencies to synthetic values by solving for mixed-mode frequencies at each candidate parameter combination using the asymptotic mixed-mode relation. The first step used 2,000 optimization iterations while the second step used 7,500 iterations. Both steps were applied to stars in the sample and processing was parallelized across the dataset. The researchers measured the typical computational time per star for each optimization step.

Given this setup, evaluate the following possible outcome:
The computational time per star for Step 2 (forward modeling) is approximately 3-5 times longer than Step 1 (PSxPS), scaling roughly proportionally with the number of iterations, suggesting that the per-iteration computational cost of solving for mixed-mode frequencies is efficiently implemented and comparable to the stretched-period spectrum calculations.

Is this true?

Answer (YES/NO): NO